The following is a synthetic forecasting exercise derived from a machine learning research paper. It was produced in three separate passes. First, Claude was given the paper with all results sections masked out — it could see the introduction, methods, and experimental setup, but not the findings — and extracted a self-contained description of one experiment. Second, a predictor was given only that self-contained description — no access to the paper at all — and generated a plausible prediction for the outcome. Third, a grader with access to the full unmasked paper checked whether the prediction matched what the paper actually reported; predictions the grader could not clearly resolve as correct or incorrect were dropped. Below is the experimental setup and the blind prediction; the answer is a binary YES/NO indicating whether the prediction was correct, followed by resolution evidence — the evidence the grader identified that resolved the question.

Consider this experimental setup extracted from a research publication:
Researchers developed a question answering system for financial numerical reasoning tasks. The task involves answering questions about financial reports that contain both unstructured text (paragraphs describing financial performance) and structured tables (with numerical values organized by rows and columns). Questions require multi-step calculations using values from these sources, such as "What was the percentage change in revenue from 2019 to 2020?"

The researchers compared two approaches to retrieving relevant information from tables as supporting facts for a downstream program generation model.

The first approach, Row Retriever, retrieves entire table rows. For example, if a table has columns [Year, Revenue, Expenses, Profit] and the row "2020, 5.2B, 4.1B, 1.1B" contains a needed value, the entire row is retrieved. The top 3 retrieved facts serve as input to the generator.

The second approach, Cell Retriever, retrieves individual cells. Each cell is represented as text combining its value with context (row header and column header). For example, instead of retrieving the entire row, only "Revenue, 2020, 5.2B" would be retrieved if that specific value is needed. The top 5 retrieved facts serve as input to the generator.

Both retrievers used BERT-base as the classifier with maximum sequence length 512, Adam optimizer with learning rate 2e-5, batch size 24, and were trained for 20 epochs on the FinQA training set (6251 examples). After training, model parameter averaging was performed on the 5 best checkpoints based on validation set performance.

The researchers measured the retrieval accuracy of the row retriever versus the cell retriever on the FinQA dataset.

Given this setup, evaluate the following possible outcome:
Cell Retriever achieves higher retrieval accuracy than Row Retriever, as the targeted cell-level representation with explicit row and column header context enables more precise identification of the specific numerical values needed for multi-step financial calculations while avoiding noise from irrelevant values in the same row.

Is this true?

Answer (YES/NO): NO